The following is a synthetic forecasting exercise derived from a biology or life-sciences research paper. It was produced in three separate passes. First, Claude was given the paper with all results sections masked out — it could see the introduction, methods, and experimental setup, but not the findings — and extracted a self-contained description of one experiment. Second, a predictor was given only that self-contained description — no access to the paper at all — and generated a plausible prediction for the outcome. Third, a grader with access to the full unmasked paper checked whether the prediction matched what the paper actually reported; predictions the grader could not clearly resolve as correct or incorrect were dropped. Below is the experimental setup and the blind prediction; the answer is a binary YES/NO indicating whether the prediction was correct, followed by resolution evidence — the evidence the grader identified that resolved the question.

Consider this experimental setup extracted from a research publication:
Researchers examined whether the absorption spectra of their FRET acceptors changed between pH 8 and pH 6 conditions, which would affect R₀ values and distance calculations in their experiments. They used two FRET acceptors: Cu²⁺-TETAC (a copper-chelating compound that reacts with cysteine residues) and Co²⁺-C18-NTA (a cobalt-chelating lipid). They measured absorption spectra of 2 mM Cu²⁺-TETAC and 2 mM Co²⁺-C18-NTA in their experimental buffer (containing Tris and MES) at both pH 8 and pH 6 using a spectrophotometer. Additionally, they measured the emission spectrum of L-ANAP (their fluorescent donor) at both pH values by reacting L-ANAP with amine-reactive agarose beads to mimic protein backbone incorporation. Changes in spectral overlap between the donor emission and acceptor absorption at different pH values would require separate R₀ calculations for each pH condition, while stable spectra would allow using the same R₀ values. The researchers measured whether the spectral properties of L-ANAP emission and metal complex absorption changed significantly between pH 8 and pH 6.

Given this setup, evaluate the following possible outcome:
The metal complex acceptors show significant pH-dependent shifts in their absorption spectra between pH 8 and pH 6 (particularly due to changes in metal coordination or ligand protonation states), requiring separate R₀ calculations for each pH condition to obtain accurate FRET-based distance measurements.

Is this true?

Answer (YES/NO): NO